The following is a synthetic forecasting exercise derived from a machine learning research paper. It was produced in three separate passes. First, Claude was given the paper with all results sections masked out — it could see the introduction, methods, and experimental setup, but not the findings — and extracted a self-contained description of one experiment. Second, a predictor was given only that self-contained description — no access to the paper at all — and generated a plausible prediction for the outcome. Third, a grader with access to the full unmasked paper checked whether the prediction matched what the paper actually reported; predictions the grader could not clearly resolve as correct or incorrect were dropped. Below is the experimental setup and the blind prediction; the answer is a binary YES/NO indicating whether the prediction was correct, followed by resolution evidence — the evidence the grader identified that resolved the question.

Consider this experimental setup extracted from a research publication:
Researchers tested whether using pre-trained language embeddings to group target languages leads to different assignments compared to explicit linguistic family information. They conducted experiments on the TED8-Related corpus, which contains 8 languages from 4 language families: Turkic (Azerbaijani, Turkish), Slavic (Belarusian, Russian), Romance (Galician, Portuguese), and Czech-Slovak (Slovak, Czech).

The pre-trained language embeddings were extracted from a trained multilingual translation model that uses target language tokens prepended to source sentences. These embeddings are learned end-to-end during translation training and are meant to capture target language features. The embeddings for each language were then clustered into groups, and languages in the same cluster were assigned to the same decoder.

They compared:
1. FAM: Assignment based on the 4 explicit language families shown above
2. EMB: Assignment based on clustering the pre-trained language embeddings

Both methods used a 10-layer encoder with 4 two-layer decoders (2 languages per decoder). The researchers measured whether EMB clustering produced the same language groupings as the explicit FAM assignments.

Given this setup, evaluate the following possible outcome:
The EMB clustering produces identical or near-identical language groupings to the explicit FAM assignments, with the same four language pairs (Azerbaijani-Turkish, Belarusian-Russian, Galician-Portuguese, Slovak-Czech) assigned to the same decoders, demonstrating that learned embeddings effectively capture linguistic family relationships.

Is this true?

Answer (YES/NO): YES